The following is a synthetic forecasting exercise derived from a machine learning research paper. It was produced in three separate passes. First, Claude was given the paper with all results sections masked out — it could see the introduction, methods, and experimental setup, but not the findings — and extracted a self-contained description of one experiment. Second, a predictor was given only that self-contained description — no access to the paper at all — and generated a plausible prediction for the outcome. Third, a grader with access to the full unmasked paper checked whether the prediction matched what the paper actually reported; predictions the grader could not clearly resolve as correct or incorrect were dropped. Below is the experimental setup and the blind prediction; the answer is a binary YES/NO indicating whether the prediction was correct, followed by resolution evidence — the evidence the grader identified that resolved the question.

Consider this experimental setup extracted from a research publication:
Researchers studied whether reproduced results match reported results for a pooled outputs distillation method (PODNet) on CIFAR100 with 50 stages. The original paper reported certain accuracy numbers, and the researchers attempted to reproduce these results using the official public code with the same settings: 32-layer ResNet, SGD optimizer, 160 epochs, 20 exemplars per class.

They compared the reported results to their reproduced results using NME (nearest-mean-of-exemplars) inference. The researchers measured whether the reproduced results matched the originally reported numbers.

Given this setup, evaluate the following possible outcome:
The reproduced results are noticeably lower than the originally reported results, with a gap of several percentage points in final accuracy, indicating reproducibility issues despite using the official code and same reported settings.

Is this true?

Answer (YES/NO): YES